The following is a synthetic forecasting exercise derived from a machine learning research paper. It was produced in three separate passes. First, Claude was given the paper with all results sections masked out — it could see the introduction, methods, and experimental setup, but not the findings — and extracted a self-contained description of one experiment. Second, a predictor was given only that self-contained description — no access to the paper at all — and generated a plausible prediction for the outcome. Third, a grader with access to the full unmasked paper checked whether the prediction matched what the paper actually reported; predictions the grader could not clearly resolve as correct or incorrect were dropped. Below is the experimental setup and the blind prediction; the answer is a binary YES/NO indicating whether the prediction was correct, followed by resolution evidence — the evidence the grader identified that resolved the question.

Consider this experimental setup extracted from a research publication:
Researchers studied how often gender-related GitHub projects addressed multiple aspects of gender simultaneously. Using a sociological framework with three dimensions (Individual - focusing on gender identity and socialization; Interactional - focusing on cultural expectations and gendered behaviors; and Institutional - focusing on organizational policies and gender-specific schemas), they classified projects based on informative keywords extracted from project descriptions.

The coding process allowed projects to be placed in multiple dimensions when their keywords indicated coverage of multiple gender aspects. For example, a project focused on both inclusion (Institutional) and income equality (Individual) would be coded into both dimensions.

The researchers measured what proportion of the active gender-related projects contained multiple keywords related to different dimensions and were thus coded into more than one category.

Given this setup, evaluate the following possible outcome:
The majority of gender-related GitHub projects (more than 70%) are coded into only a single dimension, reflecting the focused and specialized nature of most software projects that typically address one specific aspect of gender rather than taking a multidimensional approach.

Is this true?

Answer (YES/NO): YES